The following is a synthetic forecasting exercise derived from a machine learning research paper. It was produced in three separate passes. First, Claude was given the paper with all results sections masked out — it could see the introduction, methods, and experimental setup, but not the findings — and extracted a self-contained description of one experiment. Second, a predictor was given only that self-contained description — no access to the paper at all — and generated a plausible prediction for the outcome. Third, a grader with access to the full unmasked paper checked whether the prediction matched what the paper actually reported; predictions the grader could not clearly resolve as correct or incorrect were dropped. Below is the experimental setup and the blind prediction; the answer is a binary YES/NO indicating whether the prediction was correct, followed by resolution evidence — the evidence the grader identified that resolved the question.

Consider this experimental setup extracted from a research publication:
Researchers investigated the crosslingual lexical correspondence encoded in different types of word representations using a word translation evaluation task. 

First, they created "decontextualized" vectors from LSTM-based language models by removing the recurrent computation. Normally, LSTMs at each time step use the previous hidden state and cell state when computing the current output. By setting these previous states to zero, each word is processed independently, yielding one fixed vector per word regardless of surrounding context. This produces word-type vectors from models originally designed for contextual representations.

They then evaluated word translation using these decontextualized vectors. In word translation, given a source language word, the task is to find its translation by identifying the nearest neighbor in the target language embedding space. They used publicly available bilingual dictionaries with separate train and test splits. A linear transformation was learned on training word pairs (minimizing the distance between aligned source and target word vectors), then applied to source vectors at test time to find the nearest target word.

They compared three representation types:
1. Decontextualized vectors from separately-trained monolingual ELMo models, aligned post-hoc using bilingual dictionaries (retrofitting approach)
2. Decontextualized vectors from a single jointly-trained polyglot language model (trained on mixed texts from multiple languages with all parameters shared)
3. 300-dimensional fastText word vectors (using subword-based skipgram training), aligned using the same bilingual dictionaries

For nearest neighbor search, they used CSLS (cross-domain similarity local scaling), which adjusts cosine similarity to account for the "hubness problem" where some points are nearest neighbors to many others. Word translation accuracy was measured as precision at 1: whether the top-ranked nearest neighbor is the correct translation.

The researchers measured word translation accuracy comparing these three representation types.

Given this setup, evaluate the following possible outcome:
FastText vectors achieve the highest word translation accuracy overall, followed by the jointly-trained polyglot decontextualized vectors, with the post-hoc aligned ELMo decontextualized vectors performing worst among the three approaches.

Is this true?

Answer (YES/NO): NO